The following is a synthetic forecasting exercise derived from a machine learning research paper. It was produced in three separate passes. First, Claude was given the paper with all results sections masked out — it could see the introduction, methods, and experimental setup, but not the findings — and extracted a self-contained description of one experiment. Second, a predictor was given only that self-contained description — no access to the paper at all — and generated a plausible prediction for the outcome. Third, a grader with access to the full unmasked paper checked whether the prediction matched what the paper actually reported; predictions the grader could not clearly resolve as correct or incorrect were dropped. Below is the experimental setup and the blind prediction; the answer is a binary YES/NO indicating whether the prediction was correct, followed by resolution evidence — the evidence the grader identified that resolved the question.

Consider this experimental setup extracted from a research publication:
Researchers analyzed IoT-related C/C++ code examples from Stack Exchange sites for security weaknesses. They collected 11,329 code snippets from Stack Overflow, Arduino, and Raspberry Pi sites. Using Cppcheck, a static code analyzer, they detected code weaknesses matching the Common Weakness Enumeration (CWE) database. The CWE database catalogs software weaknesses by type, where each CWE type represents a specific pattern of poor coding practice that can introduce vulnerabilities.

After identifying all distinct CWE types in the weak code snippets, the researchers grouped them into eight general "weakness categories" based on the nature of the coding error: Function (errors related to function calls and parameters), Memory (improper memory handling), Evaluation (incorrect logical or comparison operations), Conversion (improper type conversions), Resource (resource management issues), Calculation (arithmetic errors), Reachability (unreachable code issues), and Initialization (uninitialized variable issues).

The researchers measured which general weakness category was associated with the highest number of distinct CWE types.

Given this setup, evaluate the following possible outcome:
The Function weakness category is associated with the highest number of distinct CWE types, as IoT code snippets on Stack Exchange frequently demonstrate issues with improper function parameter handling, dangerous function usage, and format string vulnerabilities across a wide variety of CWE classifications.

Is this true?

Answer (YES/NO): YES